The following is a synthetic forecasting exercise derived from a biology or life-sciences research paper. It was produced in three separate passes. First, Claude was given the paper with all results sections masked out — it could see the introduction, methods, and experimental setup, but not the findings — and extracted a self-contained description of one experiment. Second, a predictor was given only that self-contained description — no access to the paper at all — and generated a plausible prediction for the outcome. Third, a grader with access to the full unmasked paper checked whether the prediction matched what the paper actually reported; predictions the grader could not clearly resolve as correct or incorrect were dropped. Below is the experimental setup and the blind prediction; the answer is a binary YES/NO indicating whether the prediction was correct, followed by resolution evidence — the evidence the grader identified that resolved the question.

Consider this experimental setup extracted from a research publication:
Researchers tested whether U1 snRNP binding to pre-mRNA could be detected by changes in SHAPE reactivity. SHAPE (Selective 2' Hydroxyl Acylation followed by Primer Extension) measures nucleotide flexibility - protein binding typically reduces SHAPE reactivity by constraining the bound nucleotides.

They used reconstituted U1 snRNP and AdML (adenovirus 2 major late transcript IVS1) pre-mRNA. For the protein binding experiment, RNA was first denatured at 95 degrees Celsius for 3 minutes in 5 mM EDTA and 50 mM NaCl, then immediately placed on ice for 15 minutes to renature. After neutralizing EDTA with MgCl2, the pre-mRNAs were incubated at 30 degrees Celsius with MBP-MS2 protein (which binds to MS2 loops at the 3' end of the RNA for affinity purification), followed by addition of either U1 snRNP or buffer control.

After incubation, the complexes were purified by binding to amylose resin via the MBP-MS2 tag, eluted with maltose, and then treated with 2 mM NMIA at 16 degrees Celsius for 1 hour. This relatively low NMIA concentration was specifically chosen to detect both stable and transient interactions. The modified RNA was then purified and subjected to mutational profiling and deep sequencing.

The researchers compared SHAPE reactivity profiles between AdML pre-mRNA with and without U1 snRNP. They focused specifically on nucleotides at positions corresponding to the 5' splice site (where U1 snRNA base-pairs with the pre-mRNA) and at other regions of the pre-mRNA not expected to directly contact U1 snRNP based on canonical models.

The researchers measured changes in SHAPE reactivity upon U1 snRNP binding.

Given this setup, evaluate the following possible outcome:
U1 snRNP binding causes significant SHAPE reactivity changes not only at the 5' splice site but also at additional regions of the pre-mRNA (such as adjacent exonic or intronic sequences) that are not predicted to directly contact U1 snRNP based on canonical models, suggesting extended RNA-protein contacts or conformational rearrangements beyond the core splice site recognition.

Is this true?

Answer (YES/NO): YES